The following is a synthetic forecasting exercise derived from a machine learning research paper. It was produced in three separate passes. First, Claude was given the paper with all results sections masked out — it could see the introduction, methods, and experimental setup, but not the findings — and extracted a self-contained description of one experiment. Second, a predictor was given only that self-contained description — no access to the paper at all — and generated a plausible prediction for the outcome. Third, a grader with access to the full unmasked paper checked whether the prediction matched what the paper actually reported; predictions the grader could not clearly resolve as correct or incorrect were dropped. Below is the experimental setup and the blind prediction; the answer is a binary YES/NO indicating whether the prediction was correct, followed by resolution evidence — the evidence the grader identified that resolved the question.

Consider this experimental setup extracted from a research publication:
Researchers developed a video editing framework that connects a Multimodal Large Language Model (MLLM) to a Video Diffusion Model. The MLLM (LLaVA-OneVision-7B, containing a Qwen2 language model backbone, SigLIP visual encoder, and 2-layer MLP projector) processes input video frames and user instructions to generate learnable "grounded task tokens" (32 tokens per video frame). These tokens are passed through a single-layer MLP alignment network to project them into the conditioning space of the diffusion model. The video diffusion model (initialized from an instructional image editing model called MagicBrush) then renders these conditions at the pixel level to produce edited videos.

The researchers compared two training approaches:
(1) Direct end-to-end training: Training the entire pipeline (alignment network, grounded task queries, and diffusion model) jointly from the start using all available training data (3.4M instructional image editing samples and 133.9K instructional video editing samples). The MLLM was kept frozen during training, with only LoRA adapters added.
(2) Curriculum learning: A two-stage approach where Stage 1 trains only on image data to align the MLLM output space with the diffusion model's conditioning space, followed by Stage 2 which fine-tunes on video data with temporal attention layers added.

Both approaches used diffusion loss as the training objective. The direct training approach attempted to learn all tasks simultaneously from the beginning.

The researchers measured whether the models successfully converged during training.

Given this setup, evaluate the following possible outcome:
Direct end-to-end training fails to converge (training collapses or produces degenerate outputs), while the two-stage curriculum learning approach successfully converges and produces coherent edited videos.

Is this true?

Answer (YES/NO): YES